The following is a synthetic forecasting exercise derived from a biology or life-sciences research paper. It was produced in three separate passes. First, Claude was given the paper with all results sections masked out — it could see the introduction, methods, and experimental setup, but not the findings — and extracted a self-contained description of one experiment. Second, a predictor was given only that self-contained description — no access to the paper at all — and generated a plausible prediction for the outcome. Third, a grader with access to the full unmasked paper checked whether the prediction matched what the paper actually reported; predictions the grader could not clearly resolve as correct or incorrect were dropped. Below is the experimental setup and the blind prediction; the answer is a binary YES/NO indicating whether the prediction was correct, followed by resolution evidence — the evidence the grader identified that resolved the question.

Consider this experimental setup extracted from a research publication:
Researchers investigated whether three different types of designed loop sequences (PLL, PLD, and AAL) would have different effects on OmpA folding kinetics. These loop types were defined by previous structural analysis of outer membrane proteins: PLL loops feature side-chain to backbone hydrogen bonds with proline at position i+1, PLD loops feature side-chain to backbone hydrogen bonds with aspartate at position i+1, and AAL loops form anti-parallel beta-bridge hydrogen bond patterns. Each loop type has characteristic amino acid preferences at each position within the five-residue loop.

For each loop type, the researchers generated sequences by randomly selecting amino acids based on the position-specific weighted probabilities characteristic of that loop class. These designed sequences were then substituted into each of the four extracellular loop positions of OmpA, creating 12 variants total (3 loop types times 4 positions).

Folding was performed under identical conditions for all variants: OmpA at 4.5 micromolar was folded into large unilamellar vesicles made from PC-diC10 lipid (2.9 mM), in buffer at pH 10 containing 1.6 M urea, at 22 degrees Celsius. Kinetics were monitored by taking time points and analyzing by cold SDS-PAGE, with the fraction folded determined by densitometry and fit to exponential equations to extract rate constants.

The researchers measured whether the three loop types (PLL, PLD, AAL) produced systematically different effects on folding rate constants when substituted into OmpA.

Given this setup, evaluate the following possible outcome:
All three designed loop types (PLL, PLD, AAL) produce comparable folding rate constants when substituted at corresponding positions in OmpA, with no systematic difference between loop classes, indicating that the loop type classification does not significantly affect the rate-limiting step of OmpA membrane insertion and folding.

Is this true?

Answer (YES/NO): NO